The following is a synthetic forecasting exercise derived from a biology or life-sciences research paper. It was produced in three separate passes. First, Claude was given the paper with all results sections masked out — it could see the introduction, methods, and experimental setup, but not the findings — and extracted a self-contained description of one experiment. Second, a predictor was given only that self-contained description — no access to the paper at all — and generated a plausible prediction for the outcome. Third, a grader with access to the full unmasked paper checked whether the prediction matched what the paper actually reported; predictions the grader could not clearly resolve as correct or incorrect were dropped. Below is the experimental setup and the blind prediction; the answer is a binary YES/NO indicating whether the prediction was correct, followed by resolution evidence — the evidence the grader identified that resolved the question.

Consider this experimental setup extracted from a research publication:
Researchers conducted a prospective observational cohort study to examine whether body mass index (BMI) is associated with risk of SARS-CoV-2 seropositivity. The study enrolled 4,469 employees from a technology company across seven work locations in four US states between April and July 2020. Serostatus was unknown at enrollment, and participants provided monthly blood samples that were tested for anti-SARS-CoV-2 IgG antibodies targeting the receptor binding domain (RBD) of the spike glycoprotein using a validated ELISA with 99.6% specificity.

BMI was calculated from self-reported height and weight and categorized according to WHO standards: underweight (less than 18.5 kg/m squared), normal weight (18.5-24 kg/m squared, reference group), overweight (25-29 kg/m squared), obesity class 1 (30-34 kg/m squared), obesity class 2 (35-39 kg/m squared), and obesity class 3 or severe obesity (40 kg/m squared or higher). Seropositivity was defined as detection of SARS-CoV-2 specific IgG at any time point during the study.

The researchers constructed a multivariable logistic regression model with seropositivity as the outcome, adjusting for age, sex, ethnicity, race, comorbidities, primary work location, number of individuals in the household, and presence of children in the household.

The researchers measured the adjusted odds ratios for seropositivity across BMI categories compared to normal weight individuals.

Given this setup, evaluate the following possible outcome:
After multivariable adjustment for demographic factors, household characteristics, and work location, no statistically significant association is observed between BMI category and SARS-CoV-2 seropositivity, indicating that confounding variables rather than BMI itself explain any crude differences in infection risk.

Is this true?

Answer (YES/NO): YES